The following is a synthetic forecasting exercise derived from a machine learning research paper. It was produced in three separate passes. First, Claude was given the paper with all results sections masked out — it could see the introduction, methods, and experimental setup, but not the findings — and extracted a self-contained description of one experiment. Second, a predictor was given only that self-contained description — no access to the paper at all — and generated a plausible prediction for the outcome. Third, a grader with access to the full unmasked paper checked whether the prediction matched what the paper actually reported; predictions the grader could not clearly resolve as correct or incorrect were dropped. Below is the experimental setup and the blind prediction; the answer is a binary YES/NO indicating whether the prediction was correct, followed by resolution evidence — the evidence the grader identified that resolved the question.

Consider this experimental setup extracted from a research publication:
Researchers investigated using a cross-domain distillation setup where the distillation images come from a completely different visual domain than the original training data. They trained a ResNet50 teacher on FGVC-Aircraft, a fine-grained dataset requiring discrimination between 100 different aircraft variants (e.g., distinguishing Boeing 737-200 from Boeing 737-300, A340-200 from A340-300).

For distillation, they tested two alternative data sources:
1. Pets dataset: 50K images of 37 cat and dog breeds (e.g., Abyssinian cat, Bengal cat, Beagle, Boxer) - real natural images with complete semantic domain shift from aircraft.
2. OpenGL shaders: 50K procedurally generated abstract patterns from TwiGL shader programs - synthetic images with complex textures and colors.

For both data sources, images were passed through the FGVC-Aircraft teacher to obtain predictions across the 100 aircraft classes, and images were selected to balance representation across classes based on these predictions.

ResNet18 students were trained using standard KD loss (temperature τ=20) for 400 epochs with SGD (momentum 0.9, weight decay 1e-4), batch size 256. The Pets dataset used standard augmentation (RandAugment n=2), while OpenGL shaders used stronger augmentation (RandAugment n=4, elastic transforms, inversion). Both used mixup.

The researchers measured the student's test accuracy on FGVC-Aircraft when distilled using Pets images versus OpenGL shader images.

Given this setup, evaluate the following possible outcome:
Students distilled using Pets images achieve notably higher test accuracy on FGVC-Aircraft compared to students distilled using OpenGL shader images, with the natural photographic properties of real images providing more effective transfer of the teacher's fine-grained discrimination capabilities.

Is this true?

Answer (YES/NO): NO